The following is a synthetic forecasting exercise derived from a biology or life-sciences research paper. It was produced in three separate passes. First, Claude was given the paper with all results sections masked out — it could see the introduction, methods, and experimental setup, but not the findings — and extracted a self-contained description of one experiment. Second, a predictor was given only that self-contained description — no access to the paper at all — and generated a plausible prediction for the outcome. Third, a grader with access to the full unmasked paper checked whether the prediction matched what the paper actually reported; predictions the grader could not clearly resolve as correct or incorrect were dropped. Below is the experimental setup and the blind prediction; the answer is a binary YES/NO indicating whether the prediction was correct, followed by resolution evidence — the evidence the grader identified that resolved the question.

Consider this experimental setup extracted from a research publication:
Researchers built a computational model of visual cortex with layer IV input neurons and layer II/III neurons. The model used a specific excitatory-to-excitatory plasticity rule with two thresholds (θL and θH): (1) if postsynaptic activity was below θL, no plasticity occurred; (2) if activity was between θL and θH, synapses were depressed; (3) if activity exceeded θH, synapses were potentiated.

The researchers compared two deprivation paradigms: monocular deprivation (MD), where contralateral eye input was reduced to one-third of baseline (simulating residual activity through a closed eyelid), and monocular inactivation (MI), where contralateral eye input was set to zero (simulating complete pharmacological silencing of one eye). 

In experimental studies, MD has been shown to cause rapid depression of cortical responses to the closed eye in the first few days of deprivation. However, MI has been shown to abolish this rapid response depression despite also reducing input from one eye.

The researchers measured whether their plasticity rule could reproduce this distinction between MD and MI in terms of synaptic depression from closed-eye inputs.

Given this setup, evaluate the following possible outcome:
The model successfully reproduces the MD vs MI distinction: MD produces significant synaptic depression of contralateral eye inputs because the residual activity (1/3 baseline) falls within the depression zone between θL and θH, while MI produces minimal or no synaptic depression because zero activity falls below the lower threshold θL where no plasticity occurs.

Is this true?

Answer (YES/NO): NO